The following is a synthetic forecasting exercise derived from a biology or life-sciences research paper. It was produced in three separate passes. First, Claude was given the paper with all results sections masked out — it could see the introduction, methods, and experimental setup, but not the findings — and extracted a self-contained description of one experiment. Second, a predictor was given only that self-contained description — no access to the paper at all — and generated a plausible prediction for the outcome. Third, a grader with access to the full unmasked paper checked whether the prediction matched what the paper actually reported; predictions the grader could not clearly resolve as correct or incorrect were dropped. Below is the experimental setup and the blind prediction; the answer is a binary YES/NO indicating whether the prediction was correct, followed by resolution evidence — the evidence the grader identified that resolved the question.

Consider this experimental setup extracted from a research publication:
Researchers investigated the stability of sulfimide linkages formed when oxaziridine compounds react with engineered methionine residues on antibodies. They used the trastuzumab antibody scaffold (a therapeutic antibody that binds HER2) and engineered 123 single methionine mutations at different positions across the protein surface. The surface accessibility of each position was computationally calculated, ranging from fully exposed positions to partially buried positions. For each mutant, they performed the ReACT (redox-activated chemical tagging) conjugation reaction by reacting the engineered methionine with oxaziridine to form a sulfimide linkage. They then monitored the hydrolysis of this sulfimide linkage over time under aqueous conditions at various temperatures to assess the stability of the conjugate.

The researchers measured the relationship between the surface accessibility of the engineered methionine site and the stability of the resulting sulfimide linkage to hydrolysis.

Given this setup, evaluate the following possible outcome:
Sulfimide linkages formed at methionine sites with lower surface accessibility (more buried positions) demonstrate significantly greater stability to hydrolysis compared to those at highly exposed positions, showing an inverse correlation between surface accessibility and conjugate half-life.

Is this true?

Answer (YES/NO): NO